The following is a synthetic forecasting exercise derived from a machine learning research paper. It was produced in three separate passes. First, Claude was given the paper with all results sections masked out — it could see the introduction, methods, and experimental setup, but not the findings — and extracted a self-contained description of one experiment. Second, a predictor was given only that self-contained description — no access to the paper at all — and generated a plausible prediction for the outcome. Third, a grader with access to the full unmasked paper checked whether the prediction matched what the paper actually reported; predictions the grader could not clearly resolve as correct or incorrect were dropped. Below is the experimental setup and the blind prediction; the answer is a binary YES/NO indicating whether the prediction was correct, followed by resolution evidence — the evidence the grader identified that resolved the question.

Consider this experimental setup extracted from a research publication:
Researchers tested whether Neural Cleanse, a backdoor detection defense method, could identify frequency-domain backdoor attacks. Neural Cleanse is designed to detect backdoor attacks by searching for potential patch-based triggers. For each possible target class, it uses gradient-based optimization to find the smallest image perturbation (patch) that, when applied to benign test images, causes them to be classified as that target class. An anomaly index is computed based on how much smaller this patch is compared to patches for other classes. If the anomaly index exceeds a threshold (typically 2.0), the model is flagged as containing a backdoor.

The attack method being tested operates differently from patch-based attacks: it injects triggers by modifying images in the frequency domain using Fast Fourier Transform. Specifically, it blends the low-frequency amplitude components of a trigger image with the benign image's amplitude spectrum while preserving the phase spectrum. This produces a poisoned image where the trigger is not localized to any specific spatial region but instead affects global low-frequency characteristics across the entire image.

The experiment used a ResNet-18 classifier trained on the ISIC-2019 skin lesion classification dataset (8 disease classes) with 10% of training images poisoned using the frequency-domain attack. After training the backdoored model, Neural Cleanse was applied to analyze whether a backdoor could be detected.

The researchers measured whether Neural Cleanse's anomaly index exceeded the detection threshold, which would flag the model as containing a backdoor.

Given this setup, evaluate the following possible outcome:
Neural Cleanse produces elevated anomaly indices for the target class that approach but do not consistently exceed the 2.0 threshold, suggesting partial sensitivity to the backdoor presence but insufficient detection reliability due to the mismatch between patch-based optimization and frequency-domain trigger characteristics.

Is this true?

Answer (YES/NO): NO